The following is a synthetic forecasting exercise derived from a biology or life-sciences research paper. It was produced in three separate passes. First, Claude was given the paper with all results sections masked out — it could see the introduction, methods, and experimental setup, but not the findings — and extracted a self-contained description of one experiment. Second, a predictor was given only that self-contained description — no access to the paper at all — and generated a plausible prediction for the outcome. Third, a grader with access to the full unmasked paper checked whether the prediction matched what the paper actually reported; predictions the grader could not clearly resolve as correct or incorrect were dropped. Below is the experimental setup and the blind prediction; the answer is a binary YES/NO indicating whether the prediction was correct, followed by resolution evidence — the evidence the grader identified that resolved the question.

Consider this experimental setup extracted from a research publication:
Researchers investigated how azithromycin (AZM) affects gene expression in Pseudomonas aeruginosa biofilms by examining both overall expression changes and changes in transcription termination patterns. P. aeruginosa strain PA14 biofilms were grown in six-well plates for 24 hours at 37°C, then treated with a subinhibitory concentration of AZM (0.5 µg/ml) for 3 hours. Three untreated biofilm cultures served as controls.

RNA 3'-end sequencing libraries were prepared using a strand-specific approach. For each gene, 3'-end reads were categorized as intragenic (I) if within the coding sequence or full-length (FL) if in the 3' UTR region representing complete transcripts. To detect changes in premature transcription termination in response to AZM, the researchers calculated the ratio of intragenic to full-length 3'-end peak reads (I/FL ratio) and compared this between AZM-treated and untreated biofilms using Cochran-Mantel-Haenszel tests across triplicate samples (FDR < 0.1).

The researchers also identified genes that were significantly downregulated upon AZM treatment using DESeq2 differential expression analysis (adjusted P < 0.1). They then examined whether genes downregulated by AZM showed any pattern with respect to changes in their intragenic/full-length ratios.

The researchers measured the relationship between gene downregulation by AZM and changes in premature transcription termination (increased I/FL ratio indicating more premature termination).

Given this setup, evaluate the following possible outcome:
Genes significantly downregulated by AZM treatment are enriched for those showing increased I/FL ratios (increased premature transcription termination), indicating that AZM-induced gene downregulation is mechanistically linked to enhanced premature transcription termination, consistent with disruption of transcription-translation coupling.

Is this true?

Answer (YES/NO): YES